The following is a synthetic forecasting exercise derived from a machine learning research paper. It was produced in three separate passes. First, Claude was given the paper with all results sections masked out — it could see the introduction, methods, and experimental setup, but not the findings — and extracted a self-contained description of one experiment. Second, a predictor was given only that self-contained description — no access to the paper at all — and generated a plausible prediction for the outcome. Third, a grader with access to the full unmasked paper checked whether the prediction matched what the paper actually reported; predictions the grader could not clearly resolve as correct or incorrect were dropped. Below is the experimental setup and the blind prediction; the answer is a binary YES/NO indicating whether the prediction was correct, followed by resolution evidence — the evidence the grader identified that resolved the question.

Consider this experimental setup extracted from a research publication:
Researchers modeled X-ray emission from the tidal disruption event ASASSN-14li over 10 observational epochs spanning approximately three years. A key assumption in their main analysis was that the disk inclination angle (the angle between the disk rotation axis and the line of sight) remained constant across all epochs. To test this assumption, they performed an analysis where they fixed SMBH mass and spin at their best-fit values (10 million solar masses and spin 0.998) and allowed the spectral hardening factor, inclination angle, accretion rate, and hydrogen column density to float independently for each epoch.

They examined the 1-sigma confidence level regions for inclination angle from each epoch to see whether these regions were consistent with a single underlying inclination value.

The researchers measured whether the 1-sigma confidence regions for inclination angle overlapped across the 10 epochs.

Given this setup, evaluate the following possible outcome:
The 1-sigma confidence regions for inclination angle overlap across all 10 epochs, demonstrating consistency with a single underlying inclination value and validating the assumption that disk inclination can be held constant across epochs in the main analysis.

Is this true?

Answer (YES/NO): YES